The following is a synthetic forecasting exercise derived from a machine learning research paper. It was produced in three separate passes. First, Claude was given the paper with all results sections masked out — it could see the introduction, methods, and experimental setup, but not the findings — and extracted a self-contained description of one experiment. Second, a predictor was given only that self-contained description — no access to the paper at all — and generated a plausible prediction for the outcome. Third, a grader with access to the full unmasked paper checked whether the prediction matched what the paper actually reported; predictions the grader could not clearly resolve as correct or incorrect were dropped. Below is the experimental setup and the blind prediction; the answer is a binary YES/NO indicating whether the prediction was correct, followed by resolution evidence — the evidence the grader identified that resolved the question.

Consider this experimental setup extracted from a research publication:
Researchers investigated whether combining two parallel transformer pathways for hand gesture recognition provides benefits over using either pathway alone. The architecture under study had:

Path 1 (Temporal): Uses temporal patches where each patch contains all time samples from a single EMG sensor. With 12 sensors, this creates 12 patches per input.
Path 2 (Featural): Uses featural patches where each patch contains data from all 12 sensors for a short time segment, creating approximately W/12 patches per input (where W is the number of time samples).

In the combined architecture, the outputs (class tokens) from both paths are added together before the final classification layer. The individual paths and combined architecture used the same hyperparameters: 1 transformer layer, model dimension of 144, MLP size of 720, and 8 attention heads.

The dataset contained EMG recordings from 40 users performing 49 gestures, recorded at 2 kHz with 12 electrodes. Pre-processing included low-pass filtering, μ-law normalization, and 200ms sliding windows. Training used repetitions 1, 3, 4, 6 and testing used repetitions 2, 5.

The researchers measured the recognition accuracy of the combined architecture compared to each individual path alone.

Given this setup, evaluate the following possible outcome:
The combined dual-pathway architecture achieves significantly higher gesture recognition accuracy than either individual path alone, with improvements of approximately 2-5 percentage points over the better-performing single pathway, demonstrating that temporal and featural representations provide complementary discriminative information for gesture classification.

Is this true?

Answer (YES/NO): YES